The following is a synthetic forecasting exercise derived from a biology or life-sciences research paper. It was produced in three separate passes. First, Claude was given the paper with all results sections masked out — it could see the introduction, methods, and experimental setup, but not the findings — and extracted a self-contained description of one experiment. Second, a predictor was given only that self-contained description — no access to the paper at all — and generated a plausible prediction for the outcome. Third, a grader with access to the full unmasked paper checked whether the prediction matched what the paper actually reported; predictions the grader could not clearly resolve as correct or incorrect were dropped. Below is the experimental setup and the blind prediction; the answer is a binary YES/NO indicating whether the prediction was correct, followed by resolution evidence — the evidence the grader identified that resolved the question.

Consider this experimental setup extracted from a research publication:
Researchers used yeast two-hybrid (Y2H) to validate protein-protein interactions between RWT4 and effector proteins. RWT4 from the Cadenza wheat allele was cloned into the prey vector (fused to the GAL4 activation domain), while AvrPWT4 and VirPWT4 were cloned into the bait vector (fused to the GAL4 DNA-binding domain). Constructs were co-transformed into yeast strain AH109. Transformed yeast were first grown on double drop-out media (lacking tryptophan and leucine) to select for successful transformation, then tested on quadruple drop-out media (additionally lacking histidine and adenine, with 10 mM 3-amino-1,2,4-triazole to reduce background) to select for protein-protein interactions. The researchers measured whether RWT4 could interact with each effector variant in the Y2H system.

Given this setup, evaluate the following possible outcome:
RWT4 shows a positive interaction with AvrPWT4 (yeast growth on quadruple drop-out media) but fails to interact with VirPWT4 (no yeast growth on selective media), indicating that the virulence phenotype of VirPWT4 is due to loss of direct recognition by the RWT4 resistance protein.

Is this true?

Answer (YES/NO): YES